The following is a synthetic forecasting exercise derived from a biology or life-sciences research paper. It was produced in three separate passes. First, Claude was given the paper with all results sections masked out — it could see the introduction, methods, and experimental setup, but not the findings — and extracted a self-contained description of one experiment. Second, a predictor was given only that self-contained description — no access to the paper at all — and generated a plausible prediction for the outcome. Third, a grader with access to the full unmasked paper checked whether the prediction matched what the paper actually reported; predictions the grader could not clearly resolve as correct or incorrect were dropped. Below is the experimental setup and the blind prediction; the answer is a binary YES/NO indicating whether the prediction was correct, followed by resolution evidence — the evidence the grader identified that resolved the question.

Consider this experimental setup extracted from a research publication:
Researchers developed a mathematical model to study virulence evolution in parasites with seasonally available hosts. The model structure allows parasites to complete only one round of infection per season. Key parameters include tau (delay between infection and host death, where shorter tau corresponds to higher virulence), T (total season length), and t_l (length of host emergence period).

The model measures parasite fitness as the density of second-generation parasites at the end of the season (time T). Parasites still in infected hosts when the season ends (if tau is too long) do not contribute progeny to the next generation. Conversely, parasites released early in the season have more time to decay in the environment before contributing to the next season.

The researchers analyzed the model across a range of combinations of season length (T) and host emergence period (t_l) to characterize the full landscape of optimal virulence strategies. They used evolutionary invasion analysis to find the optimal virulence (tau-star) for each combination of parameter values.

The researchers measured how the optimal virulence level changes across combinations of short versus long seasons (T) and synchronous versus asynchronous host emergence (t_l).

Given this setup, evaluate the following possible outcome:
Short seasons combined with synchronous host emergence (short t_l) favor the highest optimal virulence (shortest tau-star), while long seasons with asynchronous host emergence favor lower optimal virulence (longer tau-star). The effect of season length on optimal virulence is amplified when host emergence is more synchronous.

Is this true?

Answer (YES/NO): NO